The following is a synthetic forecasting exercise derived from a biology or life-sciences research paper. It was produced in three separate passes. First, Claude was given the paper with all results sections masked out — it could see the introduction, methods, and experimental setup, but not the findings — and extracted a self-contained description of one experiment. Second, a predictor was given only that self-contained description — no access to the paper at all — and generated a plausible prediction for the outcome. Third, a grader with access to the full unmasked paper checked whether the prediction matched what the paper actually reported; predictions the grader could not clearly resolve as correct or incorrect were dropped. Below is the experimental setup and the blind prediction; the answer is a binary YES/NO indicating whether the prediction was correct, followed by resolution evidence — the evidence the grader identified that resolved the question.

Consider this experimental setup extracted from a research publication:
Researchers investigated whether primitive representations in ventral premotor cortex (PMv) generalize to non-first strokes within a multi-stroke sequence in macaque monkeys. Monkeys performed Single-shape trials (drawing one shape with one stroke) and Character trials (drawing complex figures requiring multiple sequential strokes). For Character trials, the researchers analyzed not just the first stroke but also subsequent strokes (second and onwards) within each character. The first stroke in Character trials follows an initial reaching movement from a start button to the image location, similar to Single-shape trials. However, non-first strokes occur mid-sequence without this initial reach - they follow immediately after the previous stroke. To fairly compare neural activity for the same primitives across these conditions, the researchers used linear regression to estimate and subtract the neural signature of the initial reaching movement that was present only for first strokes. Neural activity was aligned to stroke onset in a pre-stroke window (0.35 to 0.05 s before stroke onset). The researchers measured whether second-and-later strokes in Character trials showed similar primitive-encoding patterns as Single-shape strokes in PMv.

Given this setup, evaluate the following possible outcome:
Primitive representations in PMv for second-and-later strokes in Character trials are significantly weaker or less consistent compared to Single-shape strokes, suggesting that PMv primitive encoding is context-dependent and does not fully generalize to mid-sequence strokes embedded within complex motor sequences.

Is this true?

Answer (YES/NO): NO